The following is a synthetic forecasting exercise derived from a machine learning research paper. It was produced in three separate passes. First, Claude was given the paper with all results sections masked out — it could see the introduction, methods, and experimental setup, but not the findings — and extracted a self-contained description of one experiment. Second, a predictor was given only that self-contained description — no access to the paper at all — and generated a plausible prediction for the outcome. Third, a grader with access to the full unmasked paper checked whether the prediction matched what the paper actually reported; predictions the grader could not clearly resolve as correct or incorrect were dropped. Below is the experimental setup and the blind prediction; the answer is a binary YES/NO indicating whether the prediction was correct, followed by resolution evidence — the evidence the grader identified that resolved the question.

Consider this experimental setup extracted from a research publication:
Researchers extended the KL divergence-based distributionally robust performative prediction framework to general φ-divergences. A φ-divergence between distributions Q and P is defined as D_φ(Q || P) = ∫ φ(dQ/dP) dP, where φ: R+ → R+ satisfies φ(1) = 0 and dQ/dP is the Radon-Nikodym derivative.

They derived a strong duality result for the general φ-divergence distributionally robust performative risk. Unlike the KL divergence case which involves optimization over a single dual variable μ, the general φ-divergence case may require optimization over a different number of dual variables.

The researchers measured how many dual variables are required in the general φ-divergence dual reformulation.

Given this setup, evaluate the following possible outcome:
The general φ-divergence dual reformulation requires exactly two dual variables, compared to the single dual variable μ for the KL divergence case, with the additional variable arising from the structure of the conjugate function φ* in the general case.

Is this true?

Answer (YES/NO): YES